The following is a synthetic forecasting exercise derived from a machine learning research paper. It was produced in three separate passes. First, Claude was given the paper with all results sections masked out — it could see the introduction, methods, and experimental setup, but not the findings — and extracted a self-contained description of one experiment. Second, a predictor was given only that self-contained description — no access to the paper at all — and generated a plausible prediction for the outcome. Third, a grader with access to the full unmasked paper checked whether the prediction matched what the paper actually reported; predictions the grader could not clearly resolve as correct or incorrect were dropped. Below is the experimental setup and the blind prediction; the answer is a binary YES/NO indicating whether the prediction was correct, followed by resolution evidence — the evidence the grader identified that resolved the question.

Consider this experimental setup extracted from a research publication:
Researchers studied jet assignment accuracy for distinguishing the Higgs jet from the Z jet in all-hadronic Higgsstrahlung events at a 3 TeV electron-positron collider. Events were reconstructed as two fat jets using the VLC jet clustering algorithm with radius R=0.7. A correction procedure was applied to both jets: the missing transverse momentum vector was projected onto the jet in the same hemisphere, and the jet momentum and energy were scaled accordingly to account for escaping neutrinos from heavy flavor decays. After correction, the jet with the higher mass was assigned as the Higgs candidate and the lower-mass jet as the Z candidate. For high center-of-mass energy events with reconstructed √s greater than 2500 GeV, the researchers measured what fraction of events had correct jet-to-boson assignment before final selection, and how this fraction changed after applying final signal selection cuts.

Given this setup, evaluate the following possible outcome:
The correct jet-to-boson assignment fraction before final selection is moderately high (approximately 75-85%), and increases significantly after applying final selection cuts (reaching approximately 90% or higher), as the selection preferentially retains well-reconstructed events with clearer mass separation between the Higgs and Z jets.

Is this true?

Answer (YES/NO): YES